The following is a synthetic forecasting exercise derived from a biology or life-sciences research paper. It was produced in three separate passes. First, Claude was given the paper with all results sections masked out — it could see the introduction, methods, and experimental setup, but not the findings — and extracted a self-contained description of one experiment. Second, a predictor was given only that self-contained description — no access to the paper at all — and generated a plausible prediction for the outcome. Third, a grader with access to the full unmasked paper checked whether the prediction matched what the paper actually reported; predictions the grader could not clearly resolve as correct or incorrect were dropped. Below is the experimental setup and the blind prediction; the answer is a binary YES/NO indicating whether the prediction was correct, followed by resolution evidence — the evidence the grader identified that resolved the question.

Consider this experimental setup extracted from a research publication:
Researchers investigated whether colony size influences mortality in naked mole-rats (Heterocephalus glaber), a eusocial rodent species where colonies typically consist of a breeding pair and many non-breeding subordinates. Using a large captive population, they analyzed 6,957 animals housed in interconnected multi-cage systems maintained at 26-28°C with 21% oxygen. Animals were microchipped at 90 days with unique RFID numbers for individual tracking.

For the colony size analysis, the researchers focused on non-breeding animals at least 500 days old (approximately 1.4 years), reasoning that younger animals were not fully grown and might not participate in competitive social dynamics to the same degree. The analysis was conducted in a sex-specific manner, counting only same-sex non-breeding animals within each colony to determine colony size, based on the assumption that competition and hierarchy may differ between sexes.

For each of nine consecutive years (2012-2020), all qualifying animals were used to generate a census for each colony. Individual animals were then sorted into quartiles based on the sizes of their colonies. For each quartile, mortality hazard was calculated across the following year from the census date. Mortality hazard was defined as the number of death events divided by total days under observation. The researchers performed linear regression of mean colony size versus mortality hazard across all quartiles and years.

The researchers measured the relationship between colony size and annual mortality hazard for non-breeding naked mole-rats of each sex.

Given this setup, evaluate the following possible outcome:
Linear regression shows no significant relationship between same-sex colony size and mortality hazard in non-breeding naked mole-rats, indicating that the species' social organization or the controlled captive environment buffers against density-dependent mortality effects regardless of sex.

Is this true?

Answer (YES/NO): NO